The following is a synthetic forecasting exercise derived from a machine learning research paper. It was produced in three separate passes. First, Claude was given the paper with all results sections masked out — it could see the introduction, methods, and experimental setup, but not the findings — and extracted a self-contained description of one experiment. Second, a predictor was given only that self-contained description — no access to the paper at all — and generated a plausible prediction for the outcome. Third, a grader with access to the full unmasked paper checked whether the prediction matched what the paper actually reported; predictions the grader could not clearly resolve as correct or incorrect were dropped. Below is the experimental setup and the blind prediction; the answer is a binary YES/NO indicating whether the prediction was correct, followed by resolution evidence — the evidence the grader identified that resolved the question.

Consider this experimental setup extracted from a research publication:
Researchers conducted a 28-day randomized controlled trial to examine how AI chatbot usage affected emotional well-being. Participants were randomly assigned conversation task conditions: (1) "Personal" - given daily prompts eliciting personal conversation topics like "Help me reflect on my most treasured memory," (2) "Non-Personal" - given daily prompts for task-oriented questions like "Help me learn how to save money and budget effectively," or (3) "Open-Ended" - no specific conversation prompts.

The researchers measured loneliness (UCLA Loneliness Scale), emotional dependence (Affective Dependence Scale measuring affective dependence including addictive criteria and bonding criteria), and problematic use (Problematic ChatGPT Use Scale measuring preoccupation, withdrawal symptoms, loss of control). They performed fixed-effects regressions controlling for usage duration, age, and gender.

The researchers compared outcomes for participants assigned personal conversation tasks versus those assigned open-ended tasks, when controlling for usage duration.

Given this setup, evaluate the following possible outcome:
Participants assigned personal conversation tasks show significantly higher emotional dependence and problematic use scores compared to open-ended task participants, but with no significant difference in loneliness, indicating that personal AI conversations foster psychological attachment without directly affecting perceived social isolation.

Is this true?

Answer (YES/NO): NO